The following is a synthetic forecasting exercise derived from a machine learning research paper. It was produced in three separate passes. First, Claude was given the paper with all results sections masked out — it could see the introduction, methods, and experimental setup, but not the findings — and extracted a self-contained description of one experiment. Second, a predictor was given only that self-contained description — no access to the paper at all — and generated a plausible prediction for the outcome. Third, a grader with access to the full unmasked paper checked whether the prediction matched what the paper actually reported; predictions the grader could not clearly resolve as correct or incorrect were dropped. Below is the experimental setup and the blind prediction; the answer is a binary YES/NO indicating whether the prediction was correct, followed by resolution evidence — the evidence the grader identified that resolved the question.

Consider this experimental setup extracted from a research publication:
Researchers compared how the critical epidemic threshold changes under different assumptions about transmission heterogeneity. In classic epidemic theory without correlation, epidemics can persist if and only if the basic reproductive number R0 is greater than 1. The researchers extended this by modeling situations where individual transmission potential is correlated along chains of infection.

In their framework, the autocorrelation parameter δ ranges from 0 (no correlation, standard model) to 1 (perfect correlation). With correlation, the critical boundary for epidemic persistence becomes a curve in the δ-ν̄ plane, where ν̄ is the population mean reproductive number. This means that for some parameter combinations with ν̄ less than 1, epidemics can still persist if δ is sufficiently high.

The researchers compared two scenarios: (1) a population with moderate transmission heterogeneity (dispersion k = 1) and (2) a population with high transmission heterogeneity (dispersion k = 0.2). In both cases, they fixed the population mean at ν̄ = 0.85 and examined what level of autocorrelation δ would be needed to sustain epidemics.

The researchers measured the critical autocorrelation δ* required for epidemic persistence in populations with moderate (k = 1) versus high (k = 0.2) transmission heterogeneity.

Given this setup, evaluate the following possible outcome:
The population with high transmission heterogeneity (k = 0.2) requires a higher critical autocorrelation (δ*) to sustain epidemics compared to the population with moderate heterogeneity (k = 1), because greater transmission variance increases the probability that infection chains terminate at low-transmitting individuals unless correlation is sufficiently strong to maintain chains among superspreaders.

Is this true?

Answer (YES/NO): NO